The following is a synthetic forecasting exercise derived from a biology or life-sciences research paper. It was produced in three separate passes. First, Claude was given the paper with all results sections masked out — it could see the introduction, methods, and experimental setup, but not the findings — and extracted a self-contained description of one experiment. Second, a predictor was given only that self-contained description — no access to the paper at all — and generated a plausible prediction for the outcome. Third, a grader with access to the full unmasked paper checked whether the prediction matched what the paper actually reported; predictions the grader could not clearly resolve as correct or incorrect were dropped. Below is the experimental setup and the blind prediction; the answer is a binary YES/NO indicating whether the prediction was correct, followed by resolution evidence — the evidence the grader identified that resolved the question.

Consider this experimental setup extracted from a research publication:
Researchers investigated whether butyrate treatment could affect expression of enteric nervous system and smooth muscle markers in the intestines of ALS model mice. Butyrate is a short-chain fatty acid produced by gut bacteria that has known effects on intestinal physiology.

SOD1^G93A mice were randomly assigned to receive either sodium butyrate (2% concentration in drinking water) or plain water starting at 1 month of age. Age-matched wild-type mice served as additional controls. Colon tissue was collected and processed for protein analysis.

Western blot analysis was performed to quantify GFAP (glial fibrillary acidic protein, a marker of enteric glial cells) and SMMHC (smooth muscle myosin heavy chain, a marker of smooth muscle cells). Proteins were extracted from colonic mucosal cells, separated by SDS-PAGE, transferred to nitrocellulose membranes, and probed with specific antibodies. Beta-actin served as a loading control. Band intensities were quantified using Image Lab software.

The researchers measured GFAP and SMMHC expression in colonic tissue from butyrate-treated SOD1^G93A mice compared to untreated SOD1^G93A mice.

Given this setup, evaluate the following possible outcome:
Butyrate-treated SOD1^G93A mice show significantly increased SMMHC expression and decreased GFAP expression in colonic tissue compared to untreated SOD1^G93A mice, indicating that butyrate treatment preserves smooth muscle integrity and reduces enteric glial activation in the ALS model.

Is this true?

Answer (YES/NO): YES